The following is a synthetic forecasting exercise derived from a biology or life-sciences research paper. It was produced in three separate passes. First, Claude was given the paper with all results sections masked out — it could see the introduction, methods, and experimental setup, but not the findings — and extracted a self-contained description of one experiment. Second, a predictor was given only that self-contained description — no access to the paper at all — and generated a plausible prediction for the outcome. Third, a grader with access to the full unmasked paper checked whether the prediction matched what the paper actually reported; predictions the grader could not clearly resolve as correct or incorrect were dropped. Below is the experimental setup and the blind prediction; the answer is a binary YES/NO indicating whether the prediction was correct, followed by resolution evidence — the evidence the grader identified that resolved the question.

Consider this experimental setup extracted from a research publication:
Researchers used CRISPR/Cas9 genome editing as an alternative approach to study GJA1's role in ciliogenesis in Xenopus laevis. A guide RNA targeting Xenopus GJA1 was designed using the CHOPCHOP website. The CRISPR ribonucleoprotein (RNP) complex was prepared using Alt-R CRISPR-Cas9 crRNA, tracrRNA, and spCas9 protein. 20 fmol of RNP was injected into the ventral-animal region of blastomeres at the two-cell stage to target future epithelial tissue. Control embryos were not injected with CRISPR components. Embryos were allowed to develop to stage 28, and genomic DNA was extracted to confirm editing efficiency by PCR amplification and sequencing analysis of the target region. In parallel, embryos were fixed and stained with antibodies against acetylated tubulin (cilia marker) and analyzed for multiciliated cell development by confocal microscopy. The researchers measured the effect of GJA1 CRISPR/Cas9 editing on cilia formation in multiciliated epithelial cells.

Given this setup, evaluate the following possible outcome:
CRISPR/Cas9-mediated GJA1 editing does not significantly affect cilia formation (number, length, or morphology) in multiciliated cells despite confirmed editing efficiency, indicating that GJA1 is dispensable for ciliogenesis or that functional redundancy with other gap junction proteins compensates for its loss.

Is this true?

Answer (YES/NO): NO